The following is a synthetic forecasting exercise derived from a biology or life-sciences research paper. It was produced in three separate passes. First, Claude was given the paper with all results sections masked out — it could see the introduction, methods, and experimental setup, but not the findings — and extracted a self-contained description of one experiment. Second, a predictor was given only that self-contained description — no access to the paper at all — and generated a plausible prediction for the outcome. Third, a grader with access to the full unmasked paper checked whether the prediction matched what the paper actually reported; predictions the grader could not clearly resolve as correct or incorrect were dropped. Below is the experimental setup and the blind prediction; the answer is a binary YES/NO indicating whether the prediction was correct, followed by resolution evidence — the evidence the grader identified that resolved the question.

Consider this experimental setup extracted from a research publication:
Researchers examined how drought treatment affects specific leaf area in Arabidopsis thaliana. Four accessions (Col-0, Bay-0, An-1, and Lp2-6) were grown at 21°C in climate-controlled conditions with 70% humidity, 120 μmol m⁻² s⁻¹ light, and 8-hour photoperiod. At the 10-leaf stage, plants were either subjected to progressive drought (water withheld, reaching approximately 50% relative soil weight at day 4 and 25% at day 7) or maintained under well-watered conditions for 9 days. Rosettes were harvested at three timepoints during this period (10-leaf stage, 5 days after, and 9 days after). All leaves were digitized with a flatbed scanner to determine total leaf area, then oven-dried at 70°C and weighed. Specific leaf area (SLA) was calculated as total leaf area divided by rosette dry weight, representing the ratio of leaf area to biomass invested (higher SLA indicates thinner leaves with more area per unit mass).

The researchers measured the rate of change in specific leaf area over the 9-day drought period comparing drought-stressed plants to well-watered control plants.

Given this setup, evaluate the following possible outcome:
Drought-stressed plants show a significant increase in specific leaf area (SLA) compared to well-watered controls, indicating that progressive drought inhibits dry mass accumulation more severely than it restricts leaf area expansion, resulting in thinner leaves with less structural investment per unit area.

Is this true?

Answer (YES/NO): NO